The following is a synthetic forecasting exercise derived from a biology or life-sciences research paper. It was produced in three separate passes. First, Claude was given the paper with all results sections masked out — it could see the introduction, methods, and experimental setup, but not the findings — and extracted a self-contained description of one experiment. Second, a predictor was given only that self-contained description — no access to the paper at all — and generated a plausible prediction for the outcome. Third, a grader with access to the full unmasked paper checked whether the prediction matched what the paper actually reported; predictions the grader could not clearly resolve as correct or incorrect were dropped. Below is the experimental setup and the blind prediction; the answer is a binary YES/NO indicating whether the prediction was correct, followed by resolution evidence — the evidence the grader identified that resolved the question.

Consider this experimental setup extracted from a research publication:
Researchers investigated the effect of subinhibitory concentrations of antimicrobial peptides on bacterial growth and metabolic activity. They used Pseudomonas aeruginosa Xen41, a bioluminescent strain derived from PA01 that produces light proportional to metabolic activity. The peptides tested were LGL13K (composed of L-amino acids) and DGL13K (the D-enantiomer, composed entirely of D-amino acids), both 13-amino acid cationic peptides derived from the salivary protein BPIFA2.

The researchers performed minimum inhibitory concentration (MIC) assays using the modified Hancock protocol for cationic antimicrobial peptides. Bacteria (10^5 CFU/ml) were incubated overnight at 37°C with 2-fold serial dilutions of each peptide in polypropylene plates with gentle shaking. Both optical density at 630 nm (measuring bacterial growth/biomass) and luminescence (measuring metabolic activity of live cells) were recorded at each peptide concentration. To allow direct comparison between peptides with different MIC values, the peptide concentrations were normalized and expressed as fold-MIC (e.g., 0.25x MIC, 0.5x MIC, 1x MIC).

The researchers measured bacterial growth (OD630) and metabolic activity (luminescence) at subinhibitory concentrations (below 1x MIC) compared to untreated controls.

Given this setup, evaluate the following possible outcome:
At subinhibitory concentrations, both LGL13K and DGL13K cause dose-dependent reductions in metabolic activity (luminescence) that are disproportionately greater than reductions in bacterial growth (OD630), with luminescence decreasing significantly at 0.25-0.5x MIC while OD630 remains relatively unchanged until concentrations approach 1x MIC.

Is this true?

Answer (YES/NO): NO